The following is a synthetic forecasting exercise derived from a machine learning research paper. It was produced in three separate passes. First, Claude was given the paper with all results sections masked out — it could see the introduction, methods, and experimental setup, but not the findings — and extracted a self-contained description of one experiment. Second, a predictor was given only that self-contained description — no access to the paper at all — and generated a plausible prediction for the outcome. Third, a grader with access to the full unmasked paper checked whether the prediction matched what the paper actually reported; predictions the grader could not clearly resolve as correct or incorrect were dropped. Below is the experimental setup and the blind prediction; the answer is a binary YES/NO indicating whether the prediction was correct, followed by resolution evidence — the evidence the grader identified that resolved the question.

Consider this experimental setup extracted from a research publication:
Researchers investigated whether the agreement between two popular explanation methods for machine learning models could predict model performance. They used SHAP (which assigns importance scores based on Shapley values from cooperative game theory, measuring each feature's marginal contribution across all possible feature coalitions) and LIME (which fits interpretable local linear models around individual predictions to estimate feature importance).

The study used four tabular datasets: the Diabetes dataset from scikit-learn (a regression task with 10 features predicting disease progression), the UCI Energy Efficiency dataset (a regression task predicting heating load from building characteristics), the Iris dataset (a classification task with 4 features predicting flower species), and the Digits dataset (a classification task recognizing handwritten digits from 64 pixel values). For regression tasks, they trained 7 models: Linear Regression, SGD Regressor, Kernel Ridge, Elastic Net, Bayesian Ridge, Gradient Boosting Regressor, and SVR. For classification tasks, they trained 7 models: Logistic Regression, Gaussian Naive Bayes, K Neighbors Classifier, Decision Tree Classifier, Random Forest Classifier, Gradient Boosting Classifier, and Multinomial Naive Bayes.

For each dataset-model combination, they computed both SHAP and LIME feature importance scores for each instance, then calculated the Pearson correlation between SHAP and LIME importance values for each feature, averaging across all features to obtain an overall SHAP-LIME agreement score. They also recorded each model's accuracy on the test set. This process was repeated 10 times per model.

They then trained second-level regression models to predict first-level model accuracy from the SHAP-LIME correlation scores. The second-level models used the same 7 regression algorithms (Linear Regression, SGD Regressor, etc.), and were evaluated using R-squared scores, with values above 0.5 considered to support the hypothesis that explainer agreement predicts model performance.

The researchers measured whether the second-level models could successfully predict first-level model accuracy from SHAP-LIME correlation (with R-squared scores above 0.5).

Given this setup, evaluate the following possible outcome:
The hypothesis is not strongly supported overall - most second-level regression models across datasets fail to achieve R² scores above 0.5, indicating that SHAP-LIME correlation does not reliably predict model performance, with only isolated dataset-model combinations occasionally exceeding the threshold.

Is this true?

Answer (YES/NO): YES